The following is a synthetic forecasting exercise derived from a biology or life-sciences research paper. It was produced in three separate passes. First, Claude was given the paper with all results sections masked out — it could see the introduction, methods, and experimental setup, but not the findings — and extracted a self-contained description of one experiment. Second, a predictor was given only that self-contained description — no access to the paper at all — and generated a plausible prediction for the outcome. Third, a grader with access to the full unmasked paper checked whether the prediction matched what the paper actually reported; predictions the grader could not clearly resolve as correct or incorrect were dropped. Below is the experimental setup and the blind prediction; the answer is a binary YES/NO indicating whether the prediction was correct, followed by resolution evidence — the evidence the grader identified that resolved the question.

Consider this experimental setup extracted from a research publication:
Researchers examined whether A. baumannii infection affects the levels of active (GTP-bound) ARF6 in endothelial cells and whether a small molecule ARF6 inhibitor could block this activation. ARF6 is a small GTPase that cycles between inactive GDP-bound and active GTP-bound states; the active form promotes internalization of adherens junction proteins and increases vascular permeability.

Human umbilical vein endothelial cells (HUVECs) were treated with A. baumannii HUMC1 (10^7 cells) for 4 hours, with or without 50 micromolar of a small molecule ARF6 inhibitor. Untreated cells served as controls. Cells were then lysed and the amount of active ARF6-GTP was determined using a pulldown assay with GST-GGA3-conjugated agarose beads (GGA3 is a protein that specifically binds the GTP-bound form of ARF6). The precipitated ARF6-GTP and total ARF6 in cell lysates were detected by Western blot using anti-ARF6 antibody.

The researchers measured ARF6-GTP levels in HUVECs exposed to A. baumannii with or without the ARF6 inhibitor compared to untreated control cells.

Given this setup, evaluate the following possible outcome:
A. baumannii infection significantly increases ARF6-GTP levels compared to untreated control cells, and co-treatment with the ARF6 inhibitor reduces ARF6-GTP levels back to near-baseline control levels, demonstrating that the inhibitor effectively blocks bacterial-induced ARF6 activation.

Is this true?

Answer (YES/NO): YES